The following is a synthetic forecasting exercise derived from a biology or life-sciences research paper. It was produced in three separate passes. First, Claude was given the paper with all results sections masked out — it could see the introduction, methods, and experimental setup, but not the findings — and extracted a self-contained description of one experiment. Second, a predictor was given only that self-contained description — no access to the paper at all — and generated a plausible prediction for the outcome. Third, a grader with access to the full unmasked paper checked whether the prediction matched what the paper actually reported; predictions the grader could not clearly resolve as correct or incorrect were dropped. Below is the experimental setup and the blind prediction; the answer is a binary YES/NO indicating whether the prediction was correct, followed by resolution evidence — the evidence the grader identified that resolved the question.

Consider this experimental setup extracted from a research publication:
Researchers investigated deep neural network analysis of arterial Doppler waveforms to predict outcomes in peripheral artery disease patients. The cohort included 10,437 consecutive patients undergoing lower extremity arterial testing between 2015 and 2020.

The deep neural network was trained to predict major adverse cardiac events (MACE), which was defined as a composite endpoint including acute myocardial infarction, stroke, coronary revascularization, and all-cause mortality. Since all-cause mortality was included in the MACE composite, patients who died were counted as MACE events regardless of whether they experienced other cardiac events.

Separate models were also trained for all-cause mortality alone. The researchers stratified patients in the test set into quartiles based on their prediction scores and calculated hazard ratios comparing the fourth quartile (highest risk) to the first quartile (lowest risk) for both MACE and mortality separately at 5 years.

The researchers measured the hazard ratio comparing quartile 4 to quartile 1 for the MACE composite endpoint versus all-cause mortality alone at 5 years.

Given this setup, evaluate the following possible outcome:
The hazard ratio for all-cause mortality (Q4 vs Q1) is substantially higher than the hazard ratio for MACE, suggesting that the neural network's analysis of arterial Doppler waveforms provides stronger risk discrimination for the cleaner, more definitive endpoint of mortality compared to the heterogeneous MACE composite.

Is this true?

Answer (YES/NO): NO